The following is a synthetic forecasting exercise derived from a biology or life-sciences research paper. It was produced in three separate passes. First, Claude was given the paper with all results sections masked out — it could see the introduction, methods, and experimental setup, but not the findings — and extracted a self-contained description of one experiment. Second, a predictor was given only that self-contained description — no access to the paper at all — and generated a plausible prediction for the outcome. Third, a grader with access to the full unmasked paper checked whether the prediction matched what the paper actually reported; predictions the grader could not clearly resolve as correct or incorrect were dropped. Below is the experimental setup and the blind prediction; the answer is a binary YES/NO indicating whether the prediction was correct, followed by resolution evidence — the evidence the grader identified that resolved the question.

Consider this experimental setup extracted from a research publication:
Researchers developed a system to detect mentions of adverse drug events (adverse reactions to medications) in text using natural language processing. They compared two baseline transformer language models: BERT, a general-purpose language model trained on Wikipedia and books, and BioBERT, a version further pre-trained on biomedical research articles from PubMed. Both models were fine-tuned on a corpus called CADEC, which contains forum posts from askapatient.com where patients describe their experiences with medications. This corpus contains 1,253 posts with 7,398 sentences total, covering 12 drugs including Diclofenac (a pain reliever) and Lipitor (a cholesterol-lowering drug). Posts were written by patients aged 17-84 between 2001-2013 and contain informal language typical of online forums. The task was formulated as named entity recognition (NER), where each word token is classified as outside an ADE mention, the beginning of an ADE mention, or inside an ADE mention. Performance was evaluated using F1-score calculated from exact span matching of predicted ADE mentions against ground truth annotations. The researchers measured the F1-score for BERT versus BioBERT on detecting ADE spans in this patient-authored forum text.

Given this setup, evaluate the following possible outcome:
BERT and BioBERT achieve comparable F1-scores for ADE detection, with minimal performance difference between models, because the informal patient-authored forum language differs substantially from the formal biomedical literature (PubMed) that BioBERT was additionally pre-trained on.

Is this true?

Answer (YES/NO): YES